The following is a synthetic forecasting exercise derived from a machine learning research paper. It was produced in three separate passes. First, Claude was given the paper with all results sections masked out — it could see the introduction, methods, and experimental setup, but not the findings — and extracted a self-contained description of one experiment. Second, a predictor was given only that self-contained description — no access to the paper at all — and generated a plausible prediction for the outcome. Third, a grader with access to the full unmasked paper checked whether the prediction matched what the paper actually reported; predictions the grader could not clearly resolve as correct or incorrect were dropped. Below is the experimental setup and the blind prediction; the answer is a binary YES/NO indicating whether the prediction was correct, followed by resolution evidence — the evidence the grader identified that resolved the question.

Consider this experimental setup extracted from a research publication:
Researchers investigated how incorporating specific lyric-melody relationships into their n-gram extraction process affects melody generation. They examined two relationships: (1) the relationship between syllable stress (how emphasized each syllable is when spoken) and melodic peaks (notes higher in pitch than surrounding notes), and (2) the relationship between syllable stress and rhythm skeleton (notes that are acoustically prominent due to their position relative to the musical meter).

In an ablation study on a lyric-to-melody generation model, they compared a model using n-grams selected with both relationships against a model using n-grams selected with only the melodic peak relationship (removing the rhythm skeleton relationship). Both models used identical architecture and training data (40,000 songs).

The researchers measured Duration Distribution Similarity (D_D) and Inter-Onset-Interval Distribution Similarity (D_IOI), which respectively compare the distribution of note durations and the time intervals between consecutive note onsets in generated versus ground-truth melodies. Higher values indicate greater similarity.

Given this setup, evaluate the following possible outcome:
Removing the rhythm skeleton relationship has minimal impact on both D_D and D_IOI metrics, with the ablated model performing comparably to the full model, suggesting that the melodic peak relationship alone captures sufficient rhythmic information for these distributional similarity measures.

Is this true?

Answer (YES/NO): NO